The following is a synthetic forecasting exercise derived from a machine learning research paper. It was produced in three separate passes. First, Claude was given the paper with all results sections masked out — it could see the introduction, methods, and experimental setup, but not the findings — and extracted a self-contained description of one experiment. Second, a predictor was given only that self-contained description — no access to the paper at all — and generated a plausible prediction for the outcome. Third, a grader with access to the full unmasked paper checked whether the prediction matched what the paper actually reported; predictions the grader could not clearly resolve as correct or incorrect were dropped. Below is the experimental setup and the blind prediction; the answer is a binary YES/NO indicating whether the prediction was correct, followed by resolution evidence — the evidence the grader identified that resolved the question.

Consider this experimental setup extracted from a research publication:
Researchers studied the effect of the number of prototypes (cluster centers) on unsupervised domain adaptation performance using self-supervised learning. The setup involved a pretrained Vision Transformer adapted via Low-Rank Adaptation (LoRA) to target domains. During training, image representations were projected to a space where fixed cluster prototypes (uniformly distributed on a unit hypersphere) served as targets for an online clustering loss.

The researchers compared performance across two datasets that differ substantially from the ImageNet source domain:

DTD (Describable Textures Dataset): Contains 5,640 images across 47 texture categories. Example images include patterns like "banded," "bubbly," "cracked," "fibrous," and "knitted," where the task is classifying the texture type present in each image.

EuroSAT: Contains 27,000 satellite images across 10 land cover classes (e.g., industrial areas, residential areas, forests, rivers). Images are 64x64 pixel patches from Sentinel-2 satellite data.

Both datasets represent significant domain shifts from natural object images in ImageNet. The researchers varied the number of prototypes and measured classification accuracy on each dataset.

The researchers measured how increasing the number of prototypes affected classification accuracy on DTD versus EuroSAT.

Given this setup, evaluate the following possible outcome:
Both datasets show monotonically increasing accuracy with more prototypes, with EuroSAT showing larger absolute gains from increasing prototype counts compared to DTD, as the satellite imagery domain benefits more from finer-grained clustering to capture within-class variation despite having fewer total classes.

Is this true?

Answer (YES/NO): NO